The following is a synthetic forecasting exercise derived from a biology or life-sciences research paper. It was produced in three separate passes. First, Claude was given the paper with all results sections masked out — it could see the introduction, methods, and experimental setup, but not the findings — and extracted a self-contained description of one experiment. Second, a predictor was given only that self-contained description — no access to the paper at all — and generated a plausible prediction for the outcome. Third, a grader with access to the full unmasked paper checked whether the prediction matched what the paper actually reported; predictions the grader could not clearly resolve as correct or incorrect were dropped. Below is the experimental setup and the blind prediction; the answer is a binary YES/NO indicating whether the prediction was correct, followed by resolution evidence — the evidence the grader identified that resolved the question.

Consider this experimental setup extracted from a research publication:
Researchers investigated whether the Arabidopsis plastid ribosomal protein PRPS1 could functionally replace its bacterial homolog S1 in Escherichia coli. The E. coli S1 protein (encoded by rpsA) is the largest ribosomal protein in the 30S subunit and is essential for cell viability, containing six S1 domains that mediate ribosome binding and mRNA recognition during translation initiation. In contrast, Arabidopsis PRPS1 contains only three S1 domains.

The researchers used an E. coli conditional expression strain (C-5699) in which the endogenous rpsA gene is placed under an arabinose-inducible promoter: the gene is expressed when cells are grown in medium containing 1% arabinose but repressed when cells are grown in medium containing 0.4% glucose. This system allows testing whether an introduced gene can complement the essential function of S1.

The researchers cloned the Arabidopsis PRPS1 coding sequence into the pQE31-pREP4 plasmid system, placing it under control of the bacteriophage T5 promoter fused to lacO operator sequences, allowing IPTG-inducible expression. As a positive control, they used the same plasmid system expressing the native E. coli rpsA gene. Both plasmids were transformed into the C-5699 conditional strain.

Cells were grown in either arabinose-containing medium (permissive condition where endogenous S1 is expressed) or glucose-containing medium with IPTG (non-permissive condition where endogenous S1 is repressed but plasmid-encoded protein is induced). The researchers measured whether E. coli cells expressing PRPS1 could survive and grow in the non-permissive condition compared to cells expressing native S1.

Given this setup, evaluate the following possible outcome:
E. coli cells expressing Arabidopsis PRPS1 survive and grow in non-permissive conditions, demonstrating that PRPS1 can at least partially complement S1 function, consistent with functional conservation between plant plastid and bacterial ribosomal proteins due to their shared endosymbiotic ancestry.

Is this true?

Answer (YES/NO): NO